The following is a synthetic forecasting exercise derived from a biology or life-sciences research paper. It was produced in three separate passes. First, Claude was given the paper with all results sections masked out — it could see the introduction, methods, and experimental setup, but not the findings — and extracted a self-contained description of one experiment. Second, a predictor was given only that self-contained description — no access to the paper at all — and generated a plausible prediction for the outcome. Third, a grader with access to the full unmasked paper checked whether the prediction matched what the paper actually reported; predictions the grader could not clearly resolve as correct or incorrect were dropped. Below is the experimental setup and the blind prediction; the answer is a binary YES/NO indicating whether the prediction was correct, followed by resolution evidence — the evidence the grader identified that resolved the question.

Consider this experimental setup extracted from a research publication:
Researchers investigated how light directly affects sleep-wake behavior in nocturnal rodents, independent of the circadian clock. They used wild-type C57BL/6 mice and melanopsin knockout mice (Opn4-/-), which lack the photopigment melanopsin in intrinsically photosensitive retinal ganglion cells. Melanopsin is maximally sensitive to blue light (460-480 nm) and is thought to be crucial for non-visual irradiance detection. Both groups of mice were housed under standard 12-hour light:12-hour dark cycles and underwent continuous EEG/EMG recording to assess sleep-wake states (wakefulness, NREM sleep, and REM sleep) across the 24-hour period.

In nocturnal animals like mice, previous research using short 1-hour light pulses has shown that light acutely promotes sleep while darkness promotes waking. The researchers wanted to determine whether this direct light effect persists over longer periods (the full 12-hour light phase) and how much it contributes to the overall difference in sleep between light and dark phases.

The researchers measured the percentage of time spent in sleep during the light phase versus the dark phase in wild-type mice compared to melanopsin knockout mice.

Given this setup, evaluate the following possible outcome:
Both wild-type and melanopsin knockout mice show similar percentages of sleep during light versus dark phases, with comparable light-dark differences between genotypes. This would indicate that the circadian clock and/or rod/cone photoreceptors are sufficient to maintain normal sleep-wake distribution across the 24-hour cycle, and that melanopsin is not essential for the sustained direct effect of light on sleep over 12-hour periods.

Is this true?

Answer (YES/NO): NO